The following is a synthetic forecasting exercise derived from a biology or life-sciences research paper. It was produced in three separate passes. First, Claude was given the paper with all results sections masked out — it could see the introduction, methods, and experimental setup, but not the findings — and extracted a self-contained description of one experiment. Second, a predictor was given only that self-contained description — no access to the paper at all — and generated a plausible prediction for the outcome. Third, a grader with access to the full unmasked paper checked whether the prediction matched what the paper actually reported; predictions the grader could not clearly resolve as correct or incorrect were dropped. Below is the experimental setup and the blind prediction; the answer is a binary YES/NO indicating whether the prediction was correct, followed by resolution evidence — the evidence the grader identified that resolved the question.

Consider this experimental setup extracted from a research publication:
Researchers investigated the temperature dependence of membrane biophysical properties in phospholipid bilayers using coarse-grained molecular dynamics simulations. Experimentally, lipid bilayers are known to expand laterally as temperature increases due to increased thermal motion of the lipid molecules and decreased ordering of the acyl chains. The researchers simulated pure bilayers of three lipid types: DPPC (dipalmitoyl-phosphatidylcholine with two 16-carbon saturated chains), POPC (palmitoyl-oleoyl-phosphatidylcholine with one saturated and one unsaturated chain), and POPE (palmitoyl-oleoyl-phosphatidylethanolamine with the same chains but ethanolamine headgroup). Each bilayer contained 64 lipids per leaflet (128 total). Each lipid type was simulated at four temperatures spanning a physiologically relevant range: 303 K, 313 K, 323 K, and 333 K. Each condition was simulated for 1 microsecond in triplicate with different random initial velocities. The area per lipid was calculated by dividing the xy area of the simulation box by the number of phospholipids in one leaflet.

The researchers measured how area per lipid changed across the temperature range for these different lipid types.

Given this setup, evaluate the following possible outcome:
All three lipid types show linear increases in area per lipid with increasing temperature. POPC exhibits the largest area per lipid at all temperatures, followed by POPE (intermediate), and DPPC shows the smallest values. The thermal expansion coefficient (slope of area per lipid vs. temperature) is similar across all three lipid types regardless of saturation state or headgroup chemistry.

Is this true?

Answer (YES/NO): NO